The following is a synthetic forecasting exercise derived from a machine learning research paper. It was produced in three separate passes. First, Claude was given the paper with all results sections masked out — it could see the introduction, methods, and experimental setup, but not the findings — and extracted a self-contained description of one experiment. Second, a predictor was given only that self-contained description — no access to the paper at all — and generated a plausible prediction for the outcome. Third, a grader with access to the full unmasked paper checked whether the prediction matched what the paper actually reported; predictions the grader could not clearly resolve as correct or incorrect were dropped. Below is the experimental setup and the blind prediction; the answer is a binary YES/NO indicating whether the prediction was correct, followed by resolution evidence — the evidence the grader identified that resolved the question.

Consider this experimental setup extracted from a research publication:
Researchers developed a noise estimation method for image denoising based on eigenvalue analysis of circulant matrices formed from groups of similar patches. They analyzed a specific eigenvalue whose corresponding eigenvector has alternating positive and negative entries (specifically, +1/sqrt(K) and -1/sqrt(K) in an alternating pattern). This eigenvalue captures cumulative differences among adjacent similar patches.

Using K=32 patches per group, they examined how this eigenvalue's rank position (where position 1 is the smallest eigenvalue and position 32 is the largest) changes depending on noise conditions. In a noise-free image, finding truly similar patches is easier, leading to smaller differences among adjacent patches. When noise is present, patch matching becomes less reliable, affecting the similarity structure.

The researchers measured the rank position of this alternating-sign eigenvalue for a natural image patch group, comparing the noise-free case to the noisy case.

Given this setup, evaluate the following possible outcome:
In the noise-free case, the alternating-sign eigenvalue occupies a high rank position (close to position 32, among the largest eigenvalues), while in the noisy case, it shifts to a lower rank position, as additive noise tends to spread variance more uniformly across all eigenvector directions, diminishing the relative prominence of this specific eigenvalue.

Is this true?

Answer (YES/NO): NO